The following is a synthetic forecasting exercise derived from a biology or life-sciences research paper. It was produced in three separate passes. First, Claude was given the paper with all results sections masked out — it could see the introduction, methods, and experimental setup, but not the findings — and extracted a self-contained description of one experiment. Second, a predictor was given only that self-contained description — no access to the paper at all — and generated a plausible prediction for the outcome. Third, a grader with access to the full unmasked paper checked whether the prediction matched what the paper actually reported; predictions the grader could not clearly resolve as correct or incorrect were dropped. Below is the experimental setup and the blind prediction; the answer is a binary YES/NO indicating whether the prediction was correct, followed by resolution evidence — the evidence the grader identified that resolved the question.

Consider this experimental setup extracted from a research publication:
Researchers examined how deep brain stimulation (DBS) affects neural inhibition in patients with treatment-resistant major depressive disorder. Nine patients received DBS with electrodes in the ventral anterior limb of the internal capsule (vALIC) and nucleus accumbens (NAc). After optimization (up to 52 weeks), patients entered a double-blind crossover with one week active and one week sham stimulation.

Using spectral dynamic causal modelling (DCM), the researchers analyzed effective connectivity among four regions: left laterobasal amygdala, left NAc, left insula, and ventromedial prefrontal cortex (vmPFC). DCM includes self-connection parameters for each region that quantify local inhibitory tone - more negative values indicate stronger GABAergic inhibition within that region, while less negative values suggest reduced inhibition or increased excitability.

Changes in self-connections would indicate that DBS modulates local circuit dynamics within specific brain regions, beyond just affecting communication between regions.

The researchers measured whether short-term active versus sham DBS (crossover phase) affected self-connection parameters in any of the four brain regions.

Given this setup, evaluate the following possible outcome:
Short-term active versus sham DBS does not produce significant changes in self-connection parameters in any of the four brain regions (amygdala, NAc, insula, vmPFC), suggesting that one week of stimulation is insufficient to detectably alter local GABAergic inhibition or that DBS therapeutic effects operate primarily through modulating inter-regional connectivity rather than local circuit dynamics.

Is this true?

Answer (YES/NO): NO